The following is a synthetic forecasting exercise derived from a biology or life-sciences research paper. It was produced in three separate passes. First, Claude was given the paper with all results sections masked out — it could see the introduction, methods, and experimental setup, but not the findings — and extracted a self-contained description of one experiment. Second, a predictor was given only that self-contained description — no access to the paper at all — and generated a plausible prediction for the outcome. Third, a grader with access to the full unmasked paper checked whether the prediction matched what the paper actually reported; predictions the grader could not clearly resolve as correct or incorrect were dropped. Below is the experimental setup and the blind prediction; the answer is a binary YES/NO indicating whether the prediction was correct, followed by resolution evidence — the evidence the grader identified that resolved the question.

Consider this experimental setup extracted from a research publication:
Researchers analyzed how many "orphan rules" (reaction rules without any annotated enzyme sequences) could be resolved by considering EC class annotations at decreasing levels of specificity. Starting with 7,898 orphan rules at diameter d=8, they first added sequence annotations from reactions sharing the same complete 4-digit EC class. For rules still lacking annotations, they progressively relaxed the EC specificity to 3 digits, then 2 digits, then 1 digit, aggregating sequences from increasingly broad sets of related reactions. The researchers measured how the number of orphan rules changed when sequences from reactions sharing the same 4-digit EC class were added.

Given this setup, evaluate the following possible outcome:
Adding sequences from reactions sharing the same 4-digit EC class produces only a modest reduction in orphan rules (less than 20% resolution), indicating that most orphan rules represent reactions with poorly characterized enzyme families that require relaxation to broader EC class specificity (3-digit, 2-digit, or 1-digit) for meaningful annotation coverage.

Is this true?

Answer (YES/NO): NO